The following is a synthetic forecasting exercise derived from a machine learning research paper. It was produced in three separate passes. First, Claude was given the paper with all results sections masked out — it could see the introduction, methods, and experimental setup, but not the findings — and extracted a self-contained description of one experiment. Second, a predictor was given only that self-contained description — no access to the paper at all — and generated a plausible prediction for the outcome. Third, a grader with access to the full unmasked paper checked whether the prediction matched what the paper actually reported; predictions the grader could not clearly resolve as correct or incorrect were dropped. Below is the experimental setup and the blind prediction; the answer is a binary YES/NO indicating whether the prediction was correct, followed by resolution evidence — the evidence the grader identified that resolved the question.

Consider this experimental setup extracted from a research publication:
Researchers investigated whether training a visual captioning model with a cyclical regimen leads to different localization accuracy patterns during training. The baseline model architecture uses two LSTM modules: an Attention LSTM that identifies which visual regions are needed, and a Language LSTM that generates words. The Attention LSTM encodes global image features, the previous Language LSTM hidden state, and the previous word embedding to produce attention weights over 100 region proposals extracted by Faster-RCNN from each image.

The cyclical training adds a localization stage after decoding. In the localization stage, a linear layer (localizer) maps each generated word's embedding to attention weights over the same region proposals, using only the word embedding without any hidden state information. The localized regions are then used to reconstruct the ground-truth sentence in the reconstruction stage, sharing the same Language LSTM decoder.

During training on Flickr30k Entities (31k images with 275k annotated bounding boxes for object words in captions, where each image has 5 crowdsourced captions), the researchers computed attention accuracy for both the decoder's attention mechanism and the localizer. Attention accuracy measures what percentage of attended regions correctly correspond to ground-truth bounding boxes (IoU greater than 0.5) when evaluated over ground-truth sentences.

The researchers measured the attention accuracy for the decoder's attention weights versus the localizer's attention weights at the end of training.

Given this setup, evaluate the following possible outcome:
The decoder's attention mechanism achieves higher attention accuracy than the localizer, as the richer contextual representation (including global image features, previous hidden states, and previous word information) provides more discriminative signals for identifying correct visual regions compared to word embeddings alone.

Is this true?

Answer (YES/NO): NO